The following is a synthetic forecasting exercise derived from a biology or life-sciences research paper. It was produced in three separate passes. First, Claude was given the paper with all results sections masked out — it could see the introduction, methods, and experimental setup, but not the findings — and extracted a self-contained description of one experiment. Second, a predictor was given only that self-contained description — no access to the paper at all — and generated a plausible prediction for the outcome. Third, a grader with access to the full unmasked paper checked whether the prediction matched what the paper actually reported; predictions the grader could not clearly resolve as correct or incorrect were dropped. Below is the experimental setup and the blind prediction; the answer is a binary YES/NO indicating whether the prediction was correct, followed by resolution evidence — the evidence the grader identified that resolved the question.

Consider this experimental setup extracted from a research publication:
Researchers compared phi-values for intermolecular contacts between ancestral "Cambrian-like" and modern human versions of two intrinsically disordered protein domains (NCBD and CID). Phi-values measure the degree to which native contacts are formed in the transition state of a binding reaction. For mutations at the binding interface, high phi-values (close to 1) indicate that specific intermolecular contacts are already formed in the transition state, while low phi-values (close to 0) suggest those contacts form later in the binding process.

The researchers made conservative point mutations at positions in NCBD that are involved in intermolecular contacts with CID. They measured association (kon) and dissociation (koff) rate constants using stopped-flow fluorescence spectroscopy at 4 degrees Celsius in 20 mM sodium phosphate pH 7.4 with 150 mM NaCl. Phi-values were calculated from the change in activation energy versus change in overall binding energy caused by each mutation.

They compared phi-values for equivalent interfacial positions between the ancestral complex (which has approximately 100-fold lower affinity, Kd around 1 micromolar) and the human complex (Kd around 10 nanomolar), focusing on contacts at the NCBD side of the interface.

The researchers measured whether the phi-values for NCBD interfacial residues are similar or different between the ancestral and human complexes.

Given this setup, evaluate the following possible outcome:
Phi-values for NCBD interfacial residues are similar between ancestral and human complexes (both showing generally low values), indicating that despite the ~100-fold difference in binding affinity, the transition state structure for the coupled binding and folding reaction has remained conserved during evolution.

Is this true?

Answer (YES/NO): NO